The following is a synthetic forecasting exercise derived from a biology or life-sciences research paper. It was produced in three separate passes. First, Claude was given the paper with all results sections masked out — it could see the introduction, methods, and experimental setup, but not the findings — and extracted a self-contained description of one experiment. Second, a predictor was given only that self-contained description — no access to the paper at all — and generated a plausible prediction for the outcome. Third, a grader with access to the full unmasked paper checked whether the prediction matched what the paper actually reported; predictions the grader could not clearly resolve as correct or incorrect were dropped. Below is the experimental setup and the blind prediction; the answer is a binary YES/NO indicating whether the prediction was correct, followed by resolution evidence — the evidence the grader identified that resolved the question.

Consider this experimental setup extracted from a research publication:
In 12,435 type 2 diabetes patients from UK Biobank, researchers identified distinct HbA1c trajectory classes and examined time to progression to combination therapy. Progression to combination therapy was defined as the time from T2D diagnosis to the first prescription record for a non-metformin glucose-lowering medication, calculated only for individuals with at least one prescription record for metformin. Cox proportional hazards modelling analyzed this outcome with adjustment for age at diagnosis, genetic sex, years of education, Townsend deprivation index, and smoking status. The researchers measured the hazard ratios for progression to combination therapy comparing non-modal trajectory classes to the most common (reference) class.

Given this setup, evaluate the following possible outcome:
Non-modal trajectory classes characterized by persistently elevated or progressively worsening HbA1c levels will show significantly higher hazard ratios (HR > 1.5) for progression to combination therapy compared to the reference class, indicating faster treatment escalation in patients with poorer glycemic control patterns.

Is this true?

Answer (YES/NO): YES